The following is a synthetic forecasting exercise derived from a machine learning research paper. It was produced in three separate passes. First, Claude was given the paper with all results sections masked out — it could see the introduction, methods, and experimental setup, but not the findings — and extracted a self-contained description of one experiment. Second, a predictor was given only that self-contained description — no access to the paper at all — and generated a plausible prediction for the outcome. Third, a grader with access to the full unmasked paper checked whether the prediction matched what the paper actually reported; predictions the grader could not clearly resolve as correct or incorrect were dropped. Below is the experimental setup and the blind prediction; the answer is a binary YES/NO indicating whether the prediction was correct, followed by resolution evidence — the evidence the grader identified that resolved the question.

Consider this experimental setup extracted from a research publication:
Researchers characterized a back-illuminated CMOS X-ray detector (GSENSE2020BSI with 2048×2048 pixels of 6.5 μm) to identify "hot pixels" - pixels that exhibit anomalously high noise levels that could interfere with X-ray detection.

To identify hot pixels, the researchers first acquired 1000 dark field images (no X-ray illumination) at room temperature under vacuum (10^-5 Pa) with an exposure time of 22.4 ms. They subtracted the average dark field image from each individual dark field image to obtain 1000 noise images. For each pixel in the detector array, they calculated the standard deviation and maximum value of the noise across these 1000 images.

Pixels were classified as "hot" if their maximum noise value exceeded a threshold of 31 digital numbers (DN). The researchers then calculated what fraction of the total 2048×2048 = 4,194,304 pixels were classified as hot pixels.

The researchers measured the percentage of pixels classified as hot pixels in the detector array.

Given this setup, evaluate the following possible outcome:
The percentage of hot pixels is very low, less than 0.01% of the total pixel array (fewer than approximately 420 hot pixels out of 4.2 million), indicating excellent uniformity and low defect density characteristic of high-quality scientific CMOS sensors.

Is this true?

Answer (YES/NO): NO